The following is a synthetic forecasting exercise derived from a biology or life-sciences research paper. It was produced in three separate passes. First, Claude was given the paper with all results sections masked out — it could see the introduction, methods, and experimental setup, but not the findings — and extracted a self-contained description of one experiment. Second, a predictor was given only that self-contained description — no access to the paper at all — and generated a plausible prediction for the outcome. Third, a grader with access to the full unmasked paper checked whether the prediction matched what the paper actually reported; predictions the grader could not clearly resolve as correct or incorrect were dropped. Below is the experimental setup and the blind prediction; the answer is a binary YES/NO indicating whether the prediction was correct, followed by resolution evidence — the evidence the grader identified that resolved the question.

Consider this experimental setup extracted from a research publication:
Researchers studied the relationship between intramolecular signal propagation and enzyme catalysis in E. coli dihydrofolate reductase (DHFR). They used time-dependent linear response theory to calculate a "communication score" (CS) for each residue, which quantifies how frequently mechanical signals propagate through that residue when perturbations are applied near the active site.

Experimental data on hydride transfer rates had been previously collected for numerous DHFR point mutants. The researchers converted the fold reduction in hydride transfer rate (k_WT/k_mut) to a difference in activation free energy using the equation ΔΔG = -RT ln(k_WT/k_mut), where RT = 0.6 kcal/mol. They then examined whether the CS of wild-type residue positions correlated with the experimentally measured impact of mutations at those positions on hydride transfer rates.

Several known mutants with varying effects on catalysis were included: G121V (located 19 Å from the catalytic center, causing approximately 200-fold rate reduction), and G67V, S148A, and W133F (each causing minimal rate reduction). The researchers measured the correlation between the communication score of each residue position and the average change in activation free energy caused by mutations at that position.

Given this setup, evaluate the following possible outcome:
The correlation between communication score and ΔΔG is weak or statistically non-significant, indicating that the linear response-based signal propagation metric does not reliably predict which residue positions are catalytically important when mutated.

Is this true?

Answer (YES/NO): NO